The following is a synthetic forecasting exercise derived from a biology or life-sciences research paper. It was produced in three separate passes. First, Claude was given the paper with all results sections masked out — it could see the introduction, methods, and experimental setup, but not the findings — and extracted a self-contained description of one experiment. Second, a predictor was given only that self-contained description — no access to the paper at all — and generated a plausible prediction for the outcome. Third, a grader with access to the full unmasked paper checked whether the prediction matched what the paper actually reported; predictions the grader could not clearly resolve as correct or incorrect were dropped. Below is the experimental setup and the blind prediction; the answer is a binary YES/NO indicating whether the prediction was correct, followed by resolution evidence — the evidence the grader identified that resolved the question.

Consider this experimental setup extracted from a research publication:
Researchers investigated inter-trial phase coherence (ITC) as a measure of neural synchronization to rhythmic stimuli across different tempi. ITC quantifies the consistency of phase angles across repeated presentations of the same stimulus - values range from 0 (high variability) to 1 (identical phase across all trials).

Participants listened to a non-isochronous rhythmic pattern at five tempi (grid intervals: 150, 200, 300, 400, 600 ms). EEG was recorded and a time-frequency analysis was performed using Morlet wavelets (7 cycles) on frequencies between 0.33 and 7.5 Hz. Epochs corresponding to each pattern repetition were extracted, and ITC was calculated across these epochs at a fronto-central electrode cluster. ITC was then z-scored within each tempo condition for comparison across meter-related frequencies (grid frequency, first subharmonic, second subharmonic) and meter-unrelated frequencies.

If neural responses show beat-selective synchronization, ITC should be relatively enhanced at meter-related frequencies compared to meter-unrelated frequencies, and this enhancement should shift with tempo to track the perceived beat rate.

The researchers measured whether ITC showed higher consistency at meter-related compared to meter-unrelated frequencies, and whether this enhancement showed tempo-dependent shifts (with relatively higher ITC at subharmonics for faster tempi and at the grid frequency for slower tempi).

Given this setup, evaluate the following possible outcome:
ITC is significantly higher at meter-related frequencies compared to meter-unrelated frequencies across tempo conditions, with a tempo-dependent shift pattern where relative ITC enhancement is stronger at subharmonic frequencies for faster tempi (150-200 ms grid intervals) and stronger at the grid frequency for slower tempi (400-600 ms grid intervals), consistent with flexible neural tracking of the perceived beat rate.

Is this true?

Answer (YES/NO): YES